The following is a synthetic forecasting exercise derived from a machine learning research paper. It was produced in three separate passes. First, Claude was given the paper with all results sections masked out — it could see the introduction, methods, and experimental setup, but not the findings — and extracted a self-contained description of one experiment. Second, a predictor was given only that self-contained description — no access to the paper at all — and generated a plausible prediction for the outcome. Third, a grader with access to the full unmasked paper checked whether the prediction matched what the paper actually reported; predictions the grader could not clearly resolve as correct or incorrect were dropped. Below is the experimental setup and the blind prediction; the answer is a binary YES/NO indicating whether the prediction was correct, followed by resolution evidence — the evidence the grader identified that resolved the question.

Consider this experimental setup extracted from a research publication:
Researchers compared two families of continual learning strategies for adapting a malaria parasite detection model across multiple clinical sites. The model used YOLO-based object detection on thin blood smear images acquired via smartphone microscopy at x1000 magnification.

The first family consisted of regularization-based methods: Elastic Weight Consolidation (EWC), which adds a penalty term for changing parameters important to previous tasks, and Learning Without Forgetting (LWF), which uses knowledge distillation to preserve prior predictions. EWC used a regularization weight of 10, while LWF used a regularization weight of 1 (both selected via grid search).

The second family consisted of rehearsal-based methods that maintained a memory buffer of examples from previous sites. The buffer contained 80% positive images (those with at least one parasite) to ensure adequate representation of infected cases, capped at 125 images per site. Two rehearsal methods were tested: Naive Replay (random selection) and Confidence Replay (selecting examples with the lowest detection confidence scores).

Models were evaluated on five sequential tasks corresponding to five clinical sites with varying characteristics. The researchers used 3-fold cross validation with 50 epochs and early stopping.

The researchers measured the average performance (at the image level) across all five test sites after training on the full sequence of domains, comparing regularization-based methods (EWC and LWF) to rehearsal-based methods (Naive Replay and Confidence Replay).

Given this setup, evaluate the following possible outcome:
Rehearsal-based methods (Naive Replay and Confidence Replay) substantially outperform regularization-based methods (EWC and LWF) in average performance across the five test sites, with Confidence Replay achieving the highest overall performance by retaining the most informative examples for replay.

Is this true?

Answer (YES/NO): NO